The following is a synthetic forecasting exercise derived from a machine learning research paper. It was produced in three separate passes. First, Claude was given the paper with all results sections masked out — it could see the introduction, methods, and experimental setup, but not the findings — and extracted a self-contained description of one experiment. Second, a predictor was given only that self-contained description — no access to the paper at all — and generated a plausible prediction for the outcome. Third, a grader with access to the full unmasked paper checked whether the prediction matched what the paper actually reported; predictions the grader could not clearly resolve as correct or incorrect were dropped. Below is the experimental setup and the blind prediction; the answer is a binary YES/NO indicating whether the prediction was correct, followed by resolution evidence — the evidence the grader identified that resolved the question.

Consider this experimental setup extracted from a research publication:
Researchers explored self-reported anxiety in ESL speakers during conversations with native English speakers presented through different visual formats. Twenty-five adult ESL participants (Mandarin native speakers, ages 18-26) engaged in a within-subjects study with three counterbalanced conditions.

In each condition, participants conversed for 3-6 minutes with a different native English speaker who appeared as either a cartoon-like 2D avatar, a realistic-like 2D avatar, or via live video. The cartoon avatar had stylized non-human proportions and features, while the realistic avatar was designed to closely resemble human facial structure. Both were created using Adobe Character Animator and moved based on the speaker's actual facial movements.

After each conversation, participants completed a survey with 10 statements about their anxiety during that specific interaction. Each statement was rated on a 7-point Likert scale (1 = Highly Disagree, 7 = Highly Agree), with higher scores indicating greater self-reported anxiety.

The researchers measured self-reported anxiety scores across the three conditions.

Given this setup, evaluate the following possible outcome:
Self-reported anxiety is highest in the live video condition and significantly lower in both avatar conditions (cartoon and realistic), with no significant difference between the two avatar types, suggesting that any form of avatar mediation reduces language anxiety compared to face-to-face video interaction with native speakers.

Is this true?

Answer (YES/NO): NO